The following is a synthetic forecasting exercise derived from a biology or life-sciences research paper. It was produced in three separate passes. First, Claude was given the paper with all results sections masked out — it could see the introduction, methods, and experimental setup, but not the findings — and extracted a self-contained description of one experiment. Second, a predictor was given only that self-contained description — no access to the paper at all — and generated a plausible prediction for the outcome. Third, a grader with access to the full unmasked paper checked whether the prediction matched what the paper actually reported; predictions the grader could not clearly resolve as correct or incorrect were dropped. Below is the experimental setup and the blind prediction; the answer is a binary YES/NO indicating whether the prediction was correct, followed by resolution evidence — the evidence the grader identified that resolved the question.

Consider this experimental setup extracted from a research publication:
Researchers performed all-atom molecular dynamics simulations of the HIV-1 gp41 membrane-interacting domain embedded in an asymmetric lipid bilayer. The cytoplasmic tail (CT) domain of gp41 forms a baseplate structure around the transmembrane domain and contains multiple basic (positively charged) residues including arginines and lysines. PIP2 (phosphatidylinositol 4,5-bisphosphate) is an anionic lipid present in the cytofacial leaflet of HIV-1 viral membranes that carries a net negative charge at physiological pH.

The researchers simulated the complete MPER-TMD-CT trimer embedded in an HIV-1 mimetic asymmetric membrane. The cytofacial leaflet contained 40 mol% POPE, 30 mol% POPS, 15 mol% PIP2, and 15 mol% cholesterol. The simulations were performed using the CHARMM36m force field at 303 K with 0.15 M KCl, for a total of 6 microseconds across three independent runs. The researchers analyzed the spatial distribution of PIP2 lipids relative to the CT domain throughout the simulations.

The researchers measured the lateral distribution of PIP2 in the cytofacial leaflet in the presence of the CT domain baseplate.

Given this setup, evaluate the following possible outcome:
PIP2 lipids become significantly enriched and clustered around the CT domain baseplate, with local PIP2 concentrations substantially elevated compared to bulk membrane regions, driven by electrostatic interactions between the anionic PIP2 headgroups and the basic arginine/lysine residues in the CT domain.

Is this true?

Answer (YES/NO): YES